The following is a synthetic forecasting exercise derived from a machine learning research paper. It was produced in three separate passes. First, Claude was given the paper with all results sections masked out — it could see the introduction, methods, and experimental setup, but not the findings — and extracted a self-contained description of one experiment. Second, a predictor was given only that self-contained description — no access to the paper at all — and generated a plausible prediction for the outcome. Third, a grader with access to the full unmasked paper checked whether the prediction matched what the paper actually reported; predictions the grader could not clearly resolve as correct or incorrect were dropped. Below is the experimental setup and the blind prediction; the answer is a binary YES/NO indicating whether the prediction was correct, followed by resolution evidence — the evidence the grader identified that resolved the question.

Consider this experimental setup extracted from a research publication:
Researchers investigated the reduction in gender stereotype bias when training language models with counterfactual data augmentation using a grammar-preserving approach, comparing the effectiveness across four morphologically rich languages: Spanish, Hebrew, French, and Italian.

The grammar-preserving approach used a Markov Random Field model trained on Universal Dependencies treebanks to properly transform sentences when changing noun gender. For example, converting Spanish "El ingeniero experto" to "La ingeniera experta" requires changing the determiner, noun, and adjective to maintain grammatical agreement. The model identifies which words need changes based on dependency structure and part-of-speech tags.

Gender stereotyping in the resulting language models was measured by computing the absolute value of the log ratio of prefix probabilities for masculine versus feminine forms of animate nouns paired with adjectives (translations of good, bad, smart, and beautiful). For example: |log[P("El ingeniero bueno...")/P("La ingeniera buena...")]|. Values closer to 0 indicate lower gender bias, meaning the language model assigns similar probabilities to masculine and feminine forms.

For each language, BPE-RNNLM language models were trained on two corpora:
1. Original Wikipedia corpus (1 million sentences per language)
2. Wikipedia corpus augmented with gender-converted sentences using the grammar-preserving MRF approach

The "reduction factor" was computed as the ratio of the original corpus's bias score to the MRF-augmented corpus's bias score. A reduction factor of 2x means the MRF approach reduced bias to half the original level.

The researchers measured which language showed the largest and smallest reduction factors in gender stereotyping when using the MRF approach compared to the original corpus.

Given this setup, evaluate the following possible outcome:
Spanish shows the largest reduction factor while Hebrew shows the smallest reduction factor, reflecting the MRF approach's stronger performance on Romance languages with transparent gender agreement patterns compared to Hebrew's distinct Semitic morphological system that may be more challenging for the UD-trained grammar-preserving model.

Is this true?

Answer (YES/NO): NO